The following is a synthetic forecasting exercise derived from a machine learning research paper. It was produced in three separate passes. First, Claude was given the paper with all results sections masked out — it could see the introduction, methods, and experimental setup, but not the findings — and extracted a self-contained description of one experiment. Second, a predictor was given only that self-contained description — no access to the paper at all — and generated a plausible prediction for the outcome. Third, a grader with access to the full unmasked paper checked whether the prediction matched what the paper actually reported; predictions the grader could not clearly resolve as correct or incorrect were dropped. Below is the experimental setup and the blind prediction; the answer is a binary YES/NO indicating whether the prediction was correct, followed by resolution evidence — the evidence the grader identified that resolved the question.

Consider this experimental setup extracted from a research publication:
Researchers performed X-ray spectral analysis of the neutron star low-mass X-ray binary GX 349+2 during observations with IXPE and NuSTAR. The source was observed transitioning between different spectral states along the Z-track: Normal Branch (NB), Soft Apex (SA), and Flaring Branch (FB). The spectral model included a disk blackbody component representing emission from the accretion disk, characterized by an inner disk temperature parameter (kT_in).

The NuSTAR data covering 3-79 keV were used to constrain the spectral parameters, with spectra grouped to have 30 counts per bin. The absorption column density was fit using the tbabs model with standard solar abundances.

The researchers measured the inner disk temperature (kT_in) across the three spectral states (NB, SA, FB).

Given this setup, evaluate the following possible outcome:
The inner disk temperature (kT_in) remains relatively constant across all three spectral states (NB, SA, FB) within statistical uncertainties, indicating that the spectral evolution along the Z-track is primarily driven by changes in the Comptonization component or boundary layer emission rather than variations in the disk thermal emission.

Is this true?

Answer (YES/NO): NO